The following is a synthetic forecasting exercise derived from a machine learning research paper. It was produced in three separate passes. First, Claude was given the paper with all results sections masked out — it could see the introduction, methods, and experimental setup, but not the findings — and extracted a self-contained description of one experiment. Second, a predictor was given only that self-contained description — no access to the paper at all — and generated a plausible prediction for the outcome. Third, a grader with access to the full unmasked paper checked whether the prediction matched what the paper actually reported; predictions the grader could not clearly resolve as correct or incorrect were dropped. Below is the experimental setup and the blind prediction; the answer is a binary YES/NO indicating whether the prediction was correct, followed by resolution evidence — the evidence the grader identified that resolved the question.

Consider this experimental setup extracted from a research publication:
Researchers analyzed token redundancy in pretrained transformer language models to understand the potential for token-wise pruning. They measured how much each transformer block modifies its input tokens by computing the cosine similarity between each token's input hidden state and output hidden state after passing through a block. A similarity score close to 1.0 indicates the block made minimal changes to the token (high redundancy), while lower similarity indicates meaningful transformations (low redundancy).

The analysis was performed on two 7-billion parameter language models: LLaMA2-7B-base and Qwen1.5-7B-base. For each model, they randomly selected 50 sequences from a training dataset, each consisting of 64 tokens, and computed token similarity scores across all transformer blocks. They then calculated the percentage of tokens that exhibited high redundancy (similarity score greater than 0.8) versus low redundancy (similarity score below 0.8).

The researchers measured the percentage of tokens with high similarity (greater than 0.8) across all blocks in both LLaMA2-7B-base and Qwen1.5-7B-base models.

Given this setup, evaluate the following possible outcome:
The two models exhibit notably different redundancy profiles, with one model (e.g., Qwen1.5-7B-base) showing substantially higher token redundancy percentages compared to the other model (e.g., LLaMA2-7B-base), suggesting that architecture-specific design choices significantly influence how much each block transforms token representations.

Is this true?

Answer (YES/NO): NO